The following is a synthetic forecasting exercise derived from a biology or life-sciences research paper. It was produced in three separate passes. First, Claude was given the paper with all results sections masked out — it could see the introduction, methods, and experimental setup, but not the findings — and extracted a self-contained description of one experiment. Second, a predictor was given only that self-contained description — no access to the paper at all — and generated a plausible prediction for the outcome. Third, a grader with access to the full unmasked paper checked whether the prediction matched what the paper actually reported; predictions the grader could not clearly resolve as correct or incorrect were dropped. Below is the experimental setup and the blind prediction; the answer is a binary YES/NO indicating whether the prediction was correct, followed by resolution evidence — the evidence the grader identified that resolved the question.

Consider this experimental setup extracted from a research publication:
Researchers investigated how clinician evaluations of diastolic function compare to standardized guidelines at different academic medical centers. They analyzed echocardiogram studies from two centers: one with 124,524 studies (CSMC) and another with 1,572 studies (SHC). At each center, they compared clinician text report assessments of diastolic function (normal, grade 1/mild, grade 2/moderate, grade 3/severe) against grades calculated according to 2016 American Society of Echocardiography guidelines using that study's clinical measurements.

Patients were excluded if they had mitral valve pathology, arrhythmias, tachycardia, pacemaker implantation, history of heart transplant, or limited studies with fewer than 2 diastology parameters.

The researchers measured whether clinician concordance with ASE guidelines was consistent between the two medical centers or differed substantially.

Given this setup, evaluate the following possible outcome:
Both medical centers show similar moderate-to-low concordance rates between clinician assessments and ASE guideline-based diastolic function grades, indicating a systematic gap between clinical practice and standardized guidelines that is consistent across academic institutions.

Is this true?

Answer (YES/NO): NO